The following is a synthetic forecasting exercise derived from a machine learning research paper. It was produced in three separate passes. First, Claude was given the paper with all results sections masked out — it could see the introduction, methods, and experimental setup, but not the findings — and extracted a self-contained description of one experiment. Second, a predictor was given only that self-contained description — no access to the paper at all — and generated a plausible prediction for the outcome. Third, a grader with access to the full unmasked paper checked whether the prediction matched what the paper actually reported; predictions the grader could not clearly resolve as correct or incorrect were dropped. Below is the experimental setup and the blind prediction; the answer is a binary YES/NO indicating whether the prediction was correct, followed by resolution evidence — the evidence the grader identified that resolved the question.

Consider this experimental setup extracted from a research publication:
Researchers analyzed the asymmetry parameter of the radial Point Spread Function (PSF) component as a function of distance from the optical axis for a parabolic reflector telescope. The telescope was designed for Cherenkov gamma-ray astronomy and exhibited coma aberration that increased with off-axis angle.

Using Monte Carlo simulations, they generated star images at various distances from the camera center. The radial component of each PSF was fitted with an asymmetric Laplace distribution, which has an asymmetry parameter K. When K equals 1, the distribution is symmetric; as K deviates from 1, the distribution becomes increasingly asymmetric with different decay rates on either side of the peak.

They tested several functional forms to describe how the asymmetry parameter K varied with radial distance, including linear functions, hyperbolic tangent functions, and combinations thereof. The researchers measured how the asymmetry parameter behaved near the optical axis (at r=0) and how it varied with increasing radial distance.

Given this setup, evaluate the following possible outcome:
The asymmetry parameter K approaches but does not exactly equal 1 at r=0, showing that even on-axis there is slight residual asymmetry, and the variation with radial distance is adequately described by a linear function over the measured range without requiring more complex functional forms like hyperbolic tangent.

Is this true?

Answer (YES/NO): NO